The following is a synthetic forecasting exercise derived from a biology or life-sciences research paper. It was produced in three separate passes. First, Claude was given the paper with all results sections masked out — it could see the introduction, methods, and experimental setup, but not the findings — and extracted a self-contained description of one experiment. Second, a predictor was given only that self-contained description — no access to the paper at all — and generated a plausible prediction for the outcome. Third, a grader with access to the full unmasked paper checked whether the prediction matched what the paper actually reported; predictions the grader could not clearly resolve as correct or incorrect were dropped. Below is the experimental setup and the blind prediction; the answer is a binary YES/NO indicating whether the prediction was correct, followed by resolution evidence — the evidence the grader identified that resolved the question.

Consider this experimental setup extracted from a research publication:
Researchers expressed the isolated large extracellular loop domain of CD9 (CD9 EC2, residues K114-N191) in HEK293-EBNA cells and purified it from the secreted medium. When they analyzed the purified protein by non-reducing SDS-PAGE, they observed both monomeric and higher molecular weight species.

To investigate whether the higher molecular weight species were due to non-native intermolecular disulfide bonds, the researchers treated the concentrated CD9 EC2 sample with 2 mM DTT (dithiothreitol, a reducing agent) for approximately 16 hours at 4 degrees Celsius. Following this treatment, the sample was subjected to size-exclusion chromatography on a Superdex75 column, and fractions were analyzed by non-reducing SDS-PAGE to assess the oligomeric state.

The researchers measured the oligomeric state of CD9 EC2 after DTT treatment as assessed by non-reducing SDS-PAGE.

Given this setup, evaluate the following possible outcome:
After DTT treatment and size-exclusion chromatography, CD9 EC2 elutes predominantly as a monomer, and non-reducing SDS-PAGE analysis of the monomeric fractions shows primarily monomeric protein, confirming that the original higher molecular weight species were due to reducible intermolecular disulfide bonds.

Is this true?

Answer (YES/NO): YES